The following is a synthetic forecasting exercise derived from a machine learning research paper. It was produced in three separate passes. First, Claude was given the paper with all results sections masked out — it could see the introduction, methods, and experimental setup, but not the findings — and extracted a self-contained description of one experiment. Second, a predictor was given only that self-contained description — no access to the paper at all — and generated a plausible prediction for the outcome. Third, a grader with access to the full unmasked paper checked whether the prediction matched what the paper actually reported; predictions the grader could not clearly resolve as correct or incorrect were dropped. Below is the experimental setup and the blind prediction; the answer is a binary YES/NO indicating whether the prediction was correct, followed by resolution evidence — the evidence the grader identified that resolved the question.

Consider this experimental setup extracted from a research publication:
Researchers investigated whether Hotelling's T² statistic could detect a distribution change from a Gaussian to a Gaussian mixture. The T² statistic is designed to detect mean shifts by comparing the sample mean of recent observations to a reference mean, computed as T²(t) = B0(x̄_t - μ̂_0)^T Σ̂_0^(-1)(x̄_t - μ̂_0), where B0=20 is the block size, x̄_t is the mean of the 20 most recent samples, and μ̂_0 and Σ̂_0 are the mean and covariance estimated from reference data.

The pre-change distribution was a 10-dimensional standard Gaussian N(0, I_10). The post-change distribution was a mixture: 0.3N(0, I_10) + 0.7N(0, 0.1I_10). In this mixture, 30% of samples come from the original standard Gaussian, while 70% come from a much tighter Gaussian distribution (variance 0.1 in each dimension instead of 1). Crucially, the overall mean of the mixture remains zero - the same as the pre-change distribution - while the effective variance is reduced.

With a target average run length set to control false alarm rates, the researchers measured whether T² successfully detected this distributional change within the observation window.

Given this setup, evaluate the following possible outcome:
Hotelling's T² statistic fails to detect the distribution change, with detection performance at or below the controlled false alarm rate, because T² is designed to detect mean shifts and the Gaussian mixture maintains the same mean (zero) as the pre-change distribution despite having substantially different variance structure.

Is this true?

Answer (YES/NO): YES